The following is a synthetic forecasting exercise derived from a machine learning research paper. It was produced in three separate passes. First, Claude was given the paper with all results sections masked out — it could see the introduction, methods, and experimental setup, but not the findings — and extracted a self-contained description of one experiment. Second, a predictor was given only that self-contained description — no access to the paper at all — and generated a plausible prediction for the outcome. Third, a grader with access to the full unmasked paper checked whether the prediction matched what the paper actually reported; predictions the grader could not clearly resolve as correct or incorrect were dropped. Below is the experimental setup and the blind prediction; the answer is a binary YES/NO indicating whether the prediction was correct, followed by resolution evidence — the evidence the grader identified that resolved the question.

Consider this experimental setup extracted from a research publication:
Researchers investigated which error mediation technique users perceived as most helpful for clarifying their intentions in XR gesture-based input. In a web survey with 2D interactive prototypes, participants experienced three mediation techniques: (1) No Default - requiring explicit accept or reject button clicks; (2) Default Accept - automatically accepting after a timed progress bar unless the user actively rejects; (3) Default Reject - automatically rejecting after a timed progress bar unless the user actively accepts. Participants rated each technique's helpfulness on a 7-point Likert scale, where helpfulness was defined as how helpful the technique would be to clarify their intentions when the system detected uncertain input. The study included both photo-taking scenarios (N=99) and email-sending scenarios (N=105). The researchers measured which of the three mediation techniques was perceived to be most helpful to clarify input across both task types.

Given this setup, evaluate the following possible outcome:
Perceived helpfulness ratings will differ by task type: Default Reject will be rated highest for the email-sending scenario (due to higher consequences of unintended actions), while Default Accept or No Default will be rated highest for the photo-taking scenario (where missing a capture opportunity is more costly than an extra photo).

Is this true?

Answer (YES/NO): NO